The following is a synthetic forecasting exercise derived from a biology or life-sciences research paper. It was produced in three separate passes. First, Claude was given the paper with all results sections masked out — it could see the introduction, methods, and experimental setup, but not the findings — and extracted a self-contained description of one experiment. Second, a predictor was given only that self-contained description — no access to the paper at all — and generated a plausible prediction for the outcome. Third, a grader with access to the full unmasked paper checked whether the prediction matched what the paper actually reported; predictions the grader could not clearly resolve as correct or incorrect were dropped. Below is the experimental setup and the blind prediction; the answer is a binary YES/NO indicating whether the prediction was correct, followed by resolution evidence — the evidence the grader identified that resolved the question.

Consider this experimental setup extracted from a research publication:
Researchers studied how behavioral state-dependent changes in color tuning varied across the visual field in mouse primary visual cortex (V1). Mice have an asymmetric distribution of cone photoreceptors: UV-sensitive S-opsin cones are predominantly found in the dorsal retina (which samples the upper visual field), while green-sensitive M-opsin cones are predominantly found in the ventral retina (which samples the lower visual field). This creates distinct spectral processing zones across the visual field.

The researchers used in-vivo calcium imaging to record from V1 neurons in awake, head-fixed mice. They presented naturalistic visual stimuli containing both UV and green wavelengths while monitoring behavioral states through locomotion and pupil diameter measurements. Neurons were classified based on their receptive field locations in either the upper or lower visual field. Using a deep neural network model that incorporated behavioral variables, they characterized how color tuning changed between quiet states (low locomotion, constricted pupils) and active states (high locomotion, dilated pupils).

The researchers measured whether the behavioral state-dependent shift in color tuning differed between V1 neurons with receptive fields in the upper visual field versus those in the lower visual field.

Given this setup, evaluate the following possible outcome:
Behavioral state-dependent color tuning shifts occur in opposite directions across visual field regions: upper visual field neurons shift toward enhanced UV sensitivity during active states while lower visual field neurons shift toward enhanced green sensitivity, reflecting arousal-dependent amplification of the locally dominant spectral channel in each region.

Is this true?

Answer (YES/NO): NO